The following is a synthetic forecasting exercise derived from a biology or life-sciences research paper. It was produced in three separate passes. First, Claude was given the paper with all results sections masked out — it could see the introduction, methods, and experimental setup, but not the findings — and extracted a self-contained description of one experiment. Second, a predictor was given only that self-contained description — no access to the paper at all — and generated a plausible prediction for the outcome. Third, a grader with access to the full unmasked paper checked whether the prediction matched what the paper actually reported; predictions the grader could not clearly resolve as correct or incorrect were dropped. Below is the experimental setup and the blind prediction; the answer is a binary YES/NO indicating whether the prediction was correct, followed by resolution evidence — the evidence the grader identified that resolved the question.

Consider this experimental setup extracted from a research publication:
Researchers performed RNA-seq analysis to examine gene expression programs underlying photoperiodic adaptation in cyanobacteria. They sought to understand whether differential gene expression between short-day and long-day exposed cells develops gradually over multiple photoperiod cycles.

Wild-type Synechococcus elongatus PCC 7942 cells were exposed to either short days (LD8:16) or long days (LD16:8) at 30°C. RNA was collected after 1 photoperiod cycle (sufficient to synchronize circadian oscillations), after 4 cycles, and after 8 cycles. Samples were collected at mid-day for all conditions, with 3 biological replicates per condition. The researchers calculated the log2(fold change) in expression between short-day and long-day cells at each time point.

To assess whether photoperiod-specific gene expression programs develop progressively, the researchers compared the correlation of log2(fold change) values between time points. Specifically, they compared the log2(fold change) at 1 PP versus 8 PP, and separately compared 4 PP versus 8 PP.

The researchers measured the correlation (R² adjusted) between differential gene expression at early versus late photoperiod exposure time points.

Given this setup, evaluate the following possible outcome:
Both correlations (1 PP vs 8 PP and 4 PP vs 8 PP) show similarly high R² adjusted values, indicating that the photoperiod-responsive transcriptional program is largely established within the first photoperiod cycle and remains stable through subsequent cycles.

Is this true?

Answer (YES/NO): NO